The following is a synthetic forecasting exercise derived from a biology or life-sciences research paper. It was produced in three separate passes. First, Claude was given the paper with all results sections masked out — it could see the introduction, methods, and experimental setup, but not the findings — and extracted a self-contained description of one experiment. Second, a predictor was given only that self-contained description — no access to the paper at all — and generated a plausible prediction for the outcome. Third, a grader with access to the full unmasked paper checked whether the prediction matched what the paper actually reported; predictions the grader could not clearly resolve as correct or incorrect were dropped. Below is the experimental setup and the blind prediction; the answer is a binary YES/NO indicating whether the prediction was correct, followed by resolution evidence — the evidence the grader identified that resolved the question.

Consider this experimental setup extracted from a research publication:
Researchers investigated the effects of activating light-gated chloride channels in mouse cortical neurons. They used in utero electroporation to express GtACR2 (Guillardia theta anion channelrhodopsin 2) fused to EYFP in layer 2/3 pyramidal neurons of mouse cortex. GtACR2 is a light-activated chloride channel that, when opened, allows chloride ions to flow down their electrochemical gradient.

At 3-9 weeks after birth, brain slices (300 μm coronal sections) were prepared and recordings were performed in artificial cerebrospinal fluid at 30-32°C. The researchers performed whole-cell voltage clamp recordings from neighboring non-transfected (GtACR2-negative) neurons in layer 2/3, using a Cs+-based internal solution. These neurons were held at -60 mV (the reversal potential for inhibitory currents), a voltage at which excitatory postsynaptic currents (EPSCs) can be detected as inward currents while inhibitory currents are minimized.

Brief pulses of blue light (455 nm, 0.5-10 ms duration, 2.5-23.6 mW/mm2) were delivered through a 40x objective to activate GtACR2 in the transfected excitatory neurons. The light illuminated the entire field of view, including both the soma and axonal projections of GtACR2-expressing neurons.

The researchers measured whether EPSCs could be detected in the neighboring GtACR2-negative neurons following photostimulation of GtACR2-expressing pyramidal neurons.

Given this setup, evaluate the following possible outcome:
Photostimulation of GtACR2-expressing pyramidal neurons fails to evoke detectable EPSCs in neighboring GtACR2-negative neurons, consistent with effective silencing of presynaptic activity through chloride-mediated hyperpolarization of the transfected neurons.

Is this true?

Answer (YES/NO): NO